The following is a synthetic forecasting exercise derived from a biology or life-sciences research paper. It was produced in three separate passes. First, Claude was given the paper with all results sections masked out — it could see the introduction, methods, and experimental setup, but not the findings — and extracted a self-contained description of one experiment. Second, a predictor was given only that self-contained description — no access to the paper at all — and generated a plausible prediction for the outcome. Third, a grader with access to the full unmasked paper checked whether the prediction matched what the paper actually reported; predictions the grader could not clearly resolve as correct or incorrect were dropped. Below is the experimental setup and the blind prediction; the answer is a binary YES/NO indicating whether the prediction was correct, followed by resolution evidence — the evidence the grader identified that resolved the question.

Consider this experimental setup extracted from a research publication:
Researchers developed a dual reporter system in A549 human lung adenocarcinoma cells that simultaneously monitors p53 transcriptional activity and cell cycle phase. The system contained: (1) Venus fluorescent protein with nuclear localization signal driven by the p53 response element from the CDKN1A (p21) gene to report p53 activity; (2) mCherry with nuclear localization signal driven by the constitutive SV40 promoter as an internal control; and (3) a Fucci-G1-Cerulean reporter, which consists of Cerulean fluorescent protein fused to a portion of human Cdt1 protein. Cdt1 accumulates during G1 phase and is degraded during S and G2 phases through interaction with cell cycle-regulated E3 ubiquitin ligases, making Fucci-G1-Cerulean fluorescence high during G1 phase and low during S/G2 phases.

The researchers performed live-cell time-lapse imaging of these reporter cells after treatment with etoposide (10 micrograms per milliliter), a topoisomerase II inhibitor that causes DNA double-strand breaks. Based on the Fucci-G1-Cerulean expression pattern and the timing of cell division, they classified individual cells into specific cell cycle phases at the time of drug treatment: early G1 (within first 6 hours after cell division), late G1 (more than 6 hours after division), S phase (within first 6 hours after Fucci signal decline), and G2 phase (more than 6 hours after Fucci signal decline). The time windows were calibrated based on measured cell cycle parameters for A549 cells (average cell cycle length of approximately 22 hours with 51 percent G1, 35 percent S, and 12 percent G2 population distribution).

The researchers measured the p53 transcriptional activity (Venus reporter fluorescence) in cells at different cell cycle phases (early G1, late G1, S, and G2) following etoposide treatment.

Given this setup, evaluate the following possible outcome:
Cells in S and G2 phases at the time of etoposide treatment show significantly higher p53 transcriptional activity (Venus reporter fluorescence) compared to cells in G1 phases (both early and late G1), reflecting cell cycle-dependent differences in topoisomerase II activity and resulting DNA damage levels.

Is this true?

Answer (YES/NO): YES